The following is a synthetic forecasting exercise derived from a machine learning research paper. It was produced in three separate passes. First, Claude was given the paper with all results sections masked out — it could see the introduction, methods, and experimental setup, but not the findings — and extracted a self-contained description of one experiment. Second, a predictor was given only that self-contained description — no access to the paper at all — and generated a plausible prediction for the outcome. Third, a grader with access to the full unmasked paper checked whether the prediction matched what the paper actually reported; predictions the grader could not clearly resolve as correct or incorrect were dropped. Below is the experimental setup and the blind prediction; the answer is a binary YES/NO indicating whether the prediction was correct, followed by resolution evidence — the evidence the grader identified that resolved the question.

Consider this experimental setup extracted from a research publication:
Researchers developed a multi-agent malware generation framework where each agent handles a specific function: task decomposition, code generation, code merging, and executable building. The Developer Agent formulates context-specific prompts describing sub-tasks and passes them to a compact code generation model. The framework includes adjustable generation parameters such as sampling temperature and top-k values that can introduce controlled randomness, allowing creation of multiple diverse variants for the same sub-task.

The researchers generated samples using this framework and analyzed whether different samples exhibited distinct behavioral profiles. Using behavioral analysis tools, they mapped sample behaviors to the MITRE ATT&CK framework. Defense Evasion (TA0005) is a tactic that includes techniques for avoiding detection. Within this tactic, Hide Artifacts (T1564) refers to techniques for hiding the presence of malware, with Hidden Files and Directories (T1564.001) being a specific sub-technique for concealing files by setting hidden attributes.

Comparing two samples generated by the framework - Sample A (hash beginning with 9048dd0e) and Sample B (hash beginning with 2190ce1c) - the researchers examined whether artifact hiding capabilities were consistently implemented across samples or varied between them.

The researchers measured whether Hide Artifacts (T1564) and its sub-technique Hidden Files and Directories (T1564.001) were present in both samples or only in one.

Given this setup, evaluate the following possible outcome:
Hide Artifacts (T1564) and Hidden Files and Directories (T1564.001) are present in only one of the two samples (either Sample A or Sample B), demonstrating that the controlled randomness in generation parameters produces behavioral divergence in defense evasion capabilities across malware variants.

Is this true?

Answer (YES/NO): YES